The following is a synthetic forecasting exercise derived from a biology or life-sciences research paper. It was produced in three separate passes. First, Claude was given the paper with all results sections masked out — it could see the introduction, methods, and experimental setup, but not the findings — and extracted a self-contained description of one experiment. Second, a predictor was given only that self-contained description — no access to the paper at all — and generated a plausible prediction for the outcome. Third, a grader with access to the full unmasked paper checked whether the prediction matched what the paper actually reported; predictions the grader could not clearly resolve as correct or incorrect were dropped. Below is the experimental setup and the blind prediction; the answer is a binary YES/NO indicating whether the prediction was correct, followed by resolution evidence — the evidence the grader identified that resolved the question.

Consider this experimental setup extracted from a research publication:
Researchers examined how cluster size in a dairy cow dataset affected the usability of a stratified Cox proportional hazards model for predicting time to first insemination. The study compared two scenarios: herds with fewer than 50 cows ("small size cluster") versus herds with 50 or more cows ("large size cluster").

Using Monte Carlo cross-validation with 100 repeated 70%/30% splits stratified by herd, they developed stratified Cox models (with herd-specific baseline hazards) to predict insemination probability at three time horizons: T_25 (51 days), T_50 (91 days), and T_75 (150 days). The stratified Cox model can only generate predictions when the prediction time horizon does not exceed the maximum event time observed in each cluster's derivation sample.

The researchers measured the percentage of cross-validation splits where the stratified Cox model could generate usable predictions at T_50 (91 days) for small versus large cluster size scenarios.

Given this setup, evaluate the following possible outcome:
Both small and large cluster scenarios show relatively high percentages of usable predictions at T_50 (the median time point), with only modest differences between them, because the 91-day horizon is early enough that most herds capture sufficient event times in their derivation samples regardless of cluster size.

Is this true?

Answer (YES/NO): NO